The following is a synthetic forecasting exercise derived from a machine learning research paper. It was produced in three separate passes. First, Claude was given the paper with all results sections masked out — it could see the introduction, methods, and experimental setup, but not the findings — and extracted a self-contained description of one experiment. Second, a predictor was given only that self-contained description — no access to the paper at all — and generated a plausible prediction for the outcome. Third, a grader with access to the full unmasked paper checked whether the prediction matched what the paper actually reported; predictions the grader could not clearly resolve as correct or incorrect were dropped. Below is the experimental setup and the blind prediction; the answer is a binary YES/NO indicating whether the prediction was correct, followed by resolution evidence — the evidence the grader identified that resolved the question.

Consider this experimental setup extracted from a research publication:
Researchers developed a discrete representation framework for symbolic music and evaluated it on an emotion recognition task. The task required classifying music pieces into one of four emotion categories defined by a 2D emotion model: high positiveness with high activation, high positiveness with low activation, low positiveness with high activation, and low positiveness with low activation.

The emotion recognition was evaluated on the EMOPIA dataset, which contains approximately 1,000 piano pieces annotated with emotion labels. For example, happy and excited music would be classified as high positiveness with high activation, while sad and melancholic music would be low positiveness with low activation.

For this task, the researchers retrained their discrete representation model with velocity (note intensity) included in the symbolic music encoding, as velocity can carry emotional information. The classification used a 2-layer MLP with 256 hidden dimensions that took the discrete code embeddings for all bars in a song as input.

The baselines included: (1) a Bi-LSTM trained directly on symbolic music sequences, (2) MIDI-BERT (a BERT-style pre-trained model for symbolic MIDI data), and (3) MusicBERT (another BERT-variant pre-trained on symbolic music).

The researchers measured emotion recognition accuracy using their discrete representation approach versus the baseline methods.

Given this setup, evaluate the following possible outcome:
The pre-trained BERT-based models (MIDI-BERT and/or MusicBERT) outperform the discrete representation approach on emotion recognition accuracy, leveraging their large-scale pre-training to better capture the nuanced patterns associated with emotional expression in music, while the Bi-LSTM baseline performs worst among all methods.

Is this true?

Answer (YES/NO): NO